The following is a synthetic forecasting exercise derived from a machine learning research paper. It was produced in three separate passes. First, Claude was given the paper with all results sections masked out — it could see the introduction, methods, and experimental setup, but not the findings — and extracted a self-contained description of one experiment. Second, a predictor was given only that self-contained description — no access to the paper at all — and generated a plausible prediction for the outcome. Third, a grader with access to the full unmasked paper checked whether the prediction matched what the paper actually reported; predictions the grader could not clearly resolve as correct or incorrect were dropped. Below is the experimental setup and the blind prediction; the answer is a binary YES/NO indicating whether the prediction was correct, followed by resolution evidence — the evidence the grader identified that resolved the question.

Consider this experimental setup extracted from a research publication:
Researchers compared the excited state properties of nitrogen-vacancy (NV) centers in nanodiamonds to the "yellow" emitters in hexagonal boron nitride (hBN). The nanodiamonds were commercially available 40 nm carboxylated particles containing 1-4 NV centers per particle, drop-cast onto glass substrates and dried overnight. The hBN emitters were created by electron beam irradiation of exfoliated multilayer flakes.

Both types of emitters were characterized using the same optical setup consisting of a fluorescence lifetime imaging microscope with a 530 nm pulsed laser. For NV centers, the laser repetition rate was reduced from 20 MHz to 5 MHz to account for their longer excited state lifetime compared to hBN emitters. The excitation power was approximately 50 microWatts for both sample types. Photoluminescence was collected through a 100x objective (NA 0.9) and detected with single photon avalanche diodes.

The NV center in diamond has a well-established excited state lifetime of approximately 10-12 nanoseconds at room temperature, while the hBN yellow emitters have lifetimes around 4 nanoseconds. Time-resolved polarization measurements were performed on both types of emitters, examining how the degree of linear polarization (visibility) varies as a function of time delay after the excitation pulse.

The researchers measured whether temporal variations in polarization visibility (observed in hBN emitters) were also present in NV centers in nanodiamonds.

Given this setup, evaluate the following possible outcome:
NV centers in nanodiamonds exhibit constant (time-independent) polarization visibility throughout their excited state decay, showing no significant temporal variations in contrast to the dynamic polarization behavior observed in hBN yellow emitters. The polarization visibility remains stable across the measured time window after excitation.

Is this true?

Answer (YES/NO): NO